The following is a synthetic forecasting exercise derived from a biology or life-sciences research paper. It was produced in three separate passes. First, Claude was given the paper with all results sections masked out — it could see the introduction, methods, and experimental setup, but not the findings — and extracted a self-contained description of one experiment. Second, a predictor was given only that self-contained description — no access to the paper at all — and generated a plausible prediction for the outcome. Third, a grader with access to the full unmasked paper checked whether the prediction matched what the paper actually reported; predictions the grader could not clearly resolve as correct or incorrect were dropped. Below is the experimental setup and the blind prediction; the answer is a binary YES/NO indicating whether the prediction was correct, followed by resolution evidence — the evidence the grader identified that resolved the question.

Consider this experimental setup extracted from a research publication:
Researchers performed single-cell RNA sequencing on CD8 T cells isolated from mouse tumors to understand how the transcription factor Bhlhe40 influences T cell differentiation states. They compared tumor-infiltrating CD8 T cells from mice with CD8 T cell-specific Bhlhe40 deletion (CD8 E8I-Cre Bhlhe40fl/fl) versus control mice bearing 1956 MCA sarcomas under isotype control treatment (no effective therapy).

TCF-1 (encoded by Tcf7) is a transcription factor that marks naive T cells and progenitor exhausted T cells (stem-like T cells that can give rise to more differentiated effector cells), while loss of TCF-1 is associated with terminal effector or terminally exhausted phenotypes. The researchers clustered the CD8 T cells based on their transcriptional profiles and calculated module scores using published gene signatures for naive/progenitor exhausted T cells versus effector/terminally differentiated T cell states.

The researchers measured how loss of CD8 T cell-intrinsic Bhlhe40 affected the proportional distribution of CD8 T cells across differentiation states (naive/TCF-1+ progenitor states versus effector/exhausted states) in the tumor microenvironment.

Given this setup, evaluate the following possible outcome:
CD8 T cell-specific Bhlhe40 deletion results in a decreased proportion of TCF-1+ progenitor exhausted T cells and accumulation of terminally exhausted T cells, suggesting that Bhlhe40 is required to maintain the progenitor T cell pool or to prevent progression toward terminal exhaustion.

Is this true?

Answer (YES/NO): NO